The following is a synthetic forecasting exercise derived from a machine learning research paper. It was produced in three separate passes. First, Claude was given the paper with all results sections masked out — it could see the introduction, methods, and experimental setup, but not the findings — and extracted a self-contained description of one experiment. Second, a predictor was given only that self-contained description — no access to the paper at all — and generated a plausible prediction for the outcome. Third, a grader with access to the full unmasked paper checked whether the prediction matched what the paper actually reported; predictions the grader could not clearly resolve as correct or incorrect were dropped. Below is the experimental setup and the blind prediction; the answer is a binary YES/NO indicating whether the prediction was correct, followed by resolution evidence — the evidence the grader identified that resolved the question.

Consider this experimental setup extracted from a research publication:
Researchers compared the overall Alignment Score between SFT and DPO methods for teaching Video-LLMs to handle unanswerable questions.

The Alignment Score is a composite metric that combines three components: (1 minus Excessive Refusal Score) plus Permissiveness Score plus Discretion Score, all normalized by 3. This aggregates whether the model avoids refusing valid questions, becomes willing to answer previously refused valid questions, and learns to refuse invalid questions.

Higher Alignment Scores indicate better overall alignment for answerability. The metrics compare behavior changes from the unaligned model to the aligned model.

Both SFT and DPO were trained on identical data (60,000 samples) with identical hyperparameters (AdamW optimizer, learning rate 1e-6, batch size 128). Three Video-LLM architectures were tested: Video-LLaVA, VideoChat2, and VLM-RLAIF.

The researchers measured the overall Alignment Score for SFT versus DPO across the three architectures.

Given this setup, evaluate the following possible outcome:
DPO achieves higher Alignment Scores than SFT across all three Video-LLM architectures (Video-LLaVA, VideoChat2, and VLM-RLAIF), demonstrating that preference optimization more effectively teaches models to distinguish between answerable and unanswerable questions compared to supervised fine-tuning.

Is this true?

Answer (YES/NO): YES